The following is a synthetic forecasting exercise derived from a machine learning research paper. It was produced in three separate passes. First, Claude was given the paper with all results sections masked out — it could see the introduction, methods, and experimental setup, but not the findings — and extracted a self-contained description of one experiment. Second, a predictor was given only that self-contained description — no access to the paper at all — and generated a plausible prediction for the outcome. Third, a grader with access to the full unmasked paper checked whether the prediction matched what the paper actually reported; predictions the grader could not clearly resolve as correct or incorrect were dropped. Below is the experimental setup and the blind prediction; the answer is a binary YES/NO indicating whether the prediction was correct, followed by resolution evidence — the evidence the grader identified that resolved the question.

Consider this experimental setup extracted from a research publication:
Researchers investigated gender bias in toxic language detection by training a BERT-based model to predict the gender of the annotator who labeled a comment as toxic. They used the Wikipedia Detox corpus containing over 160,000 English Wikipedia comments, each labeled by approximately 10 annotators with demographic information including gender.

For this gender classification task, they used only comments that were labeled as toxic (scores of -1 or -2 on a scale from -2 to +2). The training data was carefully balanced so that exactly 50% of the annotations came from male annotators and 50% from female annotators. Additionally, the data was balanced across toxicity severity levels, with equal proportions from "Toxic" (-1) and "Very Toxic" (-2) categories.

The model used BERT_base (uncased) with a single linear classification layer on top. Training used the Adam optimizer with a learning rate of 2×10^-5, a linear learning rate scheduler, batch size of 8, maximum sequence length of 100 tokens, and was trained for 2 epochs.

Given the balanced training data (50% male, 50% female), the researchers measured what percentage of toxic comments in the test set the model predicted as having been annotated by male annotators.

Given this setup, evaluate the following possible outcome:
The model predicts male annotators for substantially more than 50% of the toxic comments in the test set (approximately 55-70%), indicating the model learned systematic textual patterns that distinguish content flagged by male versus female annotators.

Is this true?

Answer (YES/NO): YES